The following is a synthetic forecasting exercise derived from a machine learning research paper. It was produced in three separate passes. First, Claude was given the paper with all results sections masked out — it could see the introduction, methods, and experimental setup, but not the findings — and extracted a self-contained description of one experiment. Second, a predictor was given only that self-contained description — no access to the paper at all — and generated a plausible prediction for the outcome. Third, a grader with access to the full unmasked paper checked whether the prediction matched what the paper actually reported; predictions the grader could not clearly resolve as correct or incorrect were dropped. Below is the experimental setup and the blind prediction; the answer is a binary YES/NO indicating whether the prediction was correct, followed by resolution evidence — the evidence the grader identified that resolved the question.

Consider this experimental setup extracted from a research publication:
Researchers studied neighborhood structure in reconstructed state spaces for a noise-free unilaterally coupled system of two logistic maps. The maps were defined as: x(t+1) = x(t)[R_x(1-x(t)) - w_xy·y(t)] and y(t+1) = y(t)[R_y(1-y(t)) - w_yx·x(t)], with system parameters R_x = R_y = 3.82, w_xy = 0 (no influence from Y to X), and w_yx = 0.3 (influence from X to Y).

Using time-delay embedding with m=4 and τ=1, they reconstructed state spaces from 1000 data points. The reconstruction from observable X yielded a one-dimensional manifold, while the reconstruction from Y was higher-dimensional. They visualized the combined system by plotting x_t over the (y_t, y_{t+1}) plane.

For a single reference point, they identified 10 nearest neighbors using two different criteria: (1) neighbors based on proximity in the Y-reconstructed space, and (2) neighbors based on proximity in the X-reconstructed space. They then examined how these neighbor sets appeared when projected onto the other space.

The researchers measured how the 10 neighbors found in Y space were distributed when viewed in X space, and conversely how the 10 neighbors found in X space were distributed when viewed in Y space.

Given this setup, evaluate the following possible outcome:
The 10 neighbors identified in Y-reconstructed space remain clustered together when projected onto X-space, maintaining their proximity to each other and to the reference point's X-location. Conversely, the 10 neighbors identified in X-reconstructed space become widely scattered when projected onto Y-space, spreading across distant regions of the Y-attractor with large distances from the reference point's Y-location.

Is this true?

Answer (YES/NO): YES